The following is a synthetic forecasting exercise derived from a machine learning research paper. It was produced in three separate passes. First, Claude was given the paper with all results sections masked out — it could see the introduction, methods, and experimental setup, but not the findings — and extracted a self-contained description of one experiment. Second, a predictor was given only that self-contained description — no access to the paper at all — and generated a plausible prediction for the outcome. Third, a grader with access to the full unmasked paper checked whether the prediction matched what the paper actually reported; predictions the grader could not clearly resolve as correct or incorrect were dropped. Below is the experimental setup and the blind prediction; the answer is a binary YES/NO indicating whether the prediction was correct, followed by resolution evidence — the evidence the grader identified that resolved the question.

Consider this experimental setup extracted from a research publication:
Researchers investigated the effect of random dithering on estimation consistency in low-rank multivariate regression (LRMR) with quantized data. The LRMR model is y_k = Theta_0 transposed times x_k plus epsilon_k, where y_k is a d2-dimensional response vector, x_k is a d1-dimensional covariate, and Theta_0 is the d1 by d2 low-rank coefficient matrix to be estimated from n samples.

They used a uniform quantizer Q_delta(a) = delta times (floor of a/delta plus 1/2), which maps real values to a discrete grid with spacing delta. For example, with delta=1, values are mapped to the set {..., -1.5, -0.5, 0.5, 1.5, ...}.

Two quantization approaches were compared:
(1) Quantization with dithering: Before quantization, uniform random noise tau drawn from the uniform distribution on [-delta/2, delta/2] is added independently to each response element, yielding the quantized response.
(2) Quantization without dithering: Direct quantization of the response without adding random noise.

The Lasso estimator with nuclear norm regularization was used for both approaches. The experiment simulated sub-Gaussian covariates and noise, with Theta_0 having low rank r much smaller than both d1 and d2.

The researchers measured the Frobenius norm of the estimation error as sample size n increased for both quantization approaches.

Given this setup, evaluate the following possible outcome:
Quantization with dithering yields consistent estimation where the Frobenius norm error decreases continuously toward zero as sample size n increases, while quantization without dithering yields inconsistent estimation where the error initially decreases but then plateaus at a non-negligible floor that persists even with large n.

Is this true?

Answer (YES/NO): YES